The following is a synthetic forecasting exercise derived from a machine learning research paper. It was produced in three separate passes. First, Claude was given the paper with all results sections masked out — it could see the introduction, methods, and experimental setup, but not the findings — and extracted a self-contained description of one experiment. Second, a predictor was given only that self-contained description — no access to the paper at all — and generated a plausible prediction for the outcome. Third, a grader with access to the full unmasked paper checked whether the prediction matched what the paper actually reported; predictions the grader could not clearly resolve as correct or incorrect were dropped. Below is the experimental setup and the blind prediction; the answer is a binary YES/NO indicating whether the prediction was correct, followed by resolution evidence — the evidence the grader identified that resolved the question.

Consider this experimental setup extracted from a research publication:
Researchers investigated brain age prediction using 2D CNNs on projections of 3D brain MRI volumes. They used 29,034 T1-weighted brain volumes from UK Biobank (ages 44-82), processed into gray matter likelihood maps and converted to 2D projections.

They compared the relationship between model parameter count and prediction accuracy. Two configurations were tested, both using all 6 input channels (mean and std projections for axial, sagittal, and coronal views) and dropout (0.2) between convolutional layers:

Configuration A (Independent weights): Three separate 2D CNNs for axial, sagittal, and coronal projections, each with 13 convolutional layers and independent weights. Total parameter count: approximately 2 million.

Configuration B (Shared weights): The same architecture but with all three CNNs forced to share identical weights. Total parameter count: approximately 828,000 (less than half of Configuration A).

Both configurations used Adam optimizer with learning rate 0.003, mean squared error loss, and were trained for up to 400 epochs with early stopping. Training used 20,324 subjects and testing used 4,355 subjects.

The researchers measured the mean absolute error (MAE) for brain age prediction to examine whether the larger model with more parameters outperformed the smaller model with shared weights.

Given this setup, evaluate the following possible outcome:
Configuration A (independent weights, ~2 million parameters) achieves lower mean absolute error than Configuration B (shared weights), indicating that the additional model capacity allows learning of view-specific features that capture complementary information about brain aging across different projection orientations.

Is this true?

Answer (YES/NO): NO